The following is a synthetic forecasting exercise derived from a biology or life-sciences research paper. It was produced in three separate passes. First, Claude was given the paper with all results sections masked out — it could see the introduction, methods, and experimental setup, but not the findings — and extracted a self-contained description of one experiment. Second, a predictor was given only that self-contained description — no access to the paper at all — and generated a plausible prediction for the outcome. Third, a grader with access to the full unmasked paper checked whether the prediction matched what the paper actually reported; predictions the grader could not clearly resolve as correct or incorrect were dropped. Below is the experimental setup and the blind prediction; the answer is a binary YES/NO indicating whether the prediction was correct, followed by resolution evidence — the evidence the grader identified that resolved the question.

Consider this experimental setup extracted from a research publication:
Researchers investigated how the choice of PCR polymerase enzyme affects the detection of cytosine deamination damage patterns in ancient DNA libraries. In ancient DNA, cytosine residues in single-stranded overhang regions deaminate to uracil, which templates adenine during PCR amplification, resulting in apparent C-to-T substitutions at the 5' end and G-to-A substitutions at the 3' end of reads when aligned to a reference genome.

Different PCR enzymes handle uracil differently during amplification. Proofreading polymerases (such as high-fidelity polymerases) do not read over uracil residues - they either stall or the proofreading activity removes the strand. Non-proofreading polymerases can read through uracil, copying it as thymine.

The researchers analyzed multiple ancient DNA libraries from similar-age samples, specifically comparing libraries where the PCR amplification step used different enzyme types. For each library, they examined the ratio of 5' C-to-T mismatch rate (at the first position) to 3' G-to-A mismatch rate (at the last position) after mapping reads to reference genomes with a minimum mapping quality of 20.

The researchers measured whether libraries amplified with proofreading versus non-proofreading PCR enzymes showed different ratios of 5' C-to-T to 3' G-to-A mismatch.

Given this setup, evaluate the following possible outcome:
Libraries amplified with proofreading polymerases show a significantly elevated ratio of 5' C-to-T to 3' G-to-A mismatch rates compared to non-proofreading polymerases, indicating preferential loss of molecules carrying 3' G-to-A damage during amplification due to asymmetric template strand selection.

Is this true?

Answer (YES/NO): NO